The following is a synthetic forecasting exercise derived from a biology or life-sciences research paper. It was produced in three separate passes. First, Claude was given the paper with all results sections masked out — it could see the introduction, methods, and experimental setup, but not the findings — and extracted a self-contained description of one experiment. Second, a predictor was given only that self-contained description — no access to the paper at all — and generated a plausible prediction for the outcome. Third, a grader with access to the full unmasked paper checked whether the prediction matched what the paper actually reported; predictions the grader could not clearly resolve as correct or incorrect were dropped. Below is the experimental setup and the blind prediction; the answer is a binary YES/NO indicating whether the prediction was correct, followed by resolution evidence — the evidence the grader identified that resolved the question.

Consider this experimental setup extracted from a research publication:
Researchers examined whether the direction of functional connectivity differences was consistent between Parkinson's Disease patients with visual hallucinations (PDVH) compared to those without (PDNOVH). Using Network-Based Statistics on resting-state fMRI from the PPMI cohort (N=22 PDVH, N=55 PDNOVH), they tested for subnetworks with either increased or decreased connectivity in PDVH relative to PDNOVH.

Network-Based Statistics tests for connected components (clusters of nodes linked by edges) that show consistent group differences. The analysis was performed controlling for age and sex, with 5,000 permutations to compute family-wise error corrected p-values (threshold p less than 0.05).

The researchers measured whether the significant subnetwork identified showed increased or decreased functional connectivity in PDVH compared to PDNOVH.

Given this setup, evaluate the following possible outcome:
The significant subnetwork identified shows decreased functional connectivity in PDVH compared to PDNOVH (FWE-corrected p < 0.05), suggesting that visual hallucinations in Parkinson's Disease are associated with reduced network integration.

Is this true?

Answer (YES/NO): YES